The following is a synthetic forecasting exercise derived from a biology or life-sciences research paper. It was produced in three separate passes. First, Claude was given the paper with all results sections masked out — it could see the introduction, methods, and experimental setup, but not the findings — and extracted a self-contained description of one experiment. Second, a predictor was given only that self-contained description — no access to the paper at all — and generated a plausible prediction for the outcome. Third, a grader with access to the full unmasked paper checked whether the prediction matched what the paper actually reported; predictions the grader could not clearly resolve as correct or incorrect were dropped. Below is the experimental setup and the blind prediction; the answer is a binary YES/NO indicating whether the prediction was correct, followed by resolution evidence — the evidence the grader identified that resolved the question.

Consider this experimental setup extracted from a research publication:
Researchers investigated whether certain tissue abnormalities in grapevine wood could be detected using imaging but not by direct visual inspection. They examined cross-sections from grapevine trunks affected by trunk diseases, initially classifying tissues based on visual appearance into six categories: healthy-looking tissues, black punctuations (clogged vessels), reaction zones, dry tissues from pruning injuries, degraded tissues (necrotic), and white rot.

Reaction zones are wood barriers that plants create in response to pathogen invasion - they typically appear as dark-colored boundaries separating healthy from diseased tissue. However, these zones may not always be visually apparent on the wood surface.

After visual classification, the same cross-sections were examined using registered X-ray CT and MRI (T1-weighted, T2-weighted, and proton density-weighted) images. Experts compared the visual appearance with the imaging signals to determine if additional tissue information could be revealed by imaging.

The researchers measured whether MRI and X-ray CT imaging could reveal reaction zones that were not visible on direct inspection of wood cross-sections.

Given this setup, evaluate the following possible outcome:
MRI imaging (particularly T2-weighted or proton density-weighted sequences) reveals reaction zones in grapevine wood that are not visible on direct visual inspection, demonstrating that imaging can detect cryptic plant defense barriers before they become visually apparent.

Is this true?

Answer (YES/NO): YES